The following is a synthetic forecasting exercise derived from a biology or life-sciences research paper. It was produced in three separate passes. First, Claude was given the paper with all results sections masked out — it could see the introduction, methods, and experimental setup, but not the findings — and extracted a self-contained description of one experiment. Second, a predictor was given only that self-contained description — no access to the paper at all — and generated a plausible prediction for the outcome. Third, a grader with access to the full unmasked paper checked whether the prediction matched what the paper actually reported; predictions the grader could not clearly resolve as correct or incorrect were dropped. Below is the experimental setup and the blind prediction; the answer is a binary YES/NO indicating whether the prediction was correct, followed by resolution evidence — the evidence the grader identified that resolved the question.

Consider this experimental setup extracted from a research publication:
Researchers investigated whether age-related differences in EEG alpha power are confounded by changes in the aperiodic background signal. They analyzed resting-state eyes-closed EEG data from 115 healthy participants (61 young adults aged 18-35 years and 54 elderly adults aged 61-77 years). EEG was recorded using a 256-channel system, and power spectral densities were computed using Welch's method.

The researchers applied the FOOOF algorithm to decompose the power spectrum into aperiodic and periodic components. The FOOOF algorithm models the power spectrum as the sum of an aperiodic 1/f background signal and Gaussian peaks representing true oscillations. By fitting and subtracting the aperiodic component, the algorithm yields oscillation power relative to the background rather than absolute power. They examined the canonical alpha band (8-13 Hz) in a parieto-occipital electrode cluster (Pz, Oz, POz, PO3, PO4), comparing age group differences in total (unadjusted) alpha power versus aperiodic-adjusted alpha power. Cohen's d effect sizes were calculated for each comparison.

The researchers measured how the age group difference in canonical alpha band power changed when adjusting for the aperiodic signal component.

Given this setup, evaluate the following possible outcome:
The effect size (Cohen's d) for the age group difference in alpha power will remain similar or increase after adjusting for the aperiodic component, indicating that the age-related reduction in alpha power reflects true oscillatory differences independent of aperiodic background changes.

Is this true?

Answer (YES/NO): NO